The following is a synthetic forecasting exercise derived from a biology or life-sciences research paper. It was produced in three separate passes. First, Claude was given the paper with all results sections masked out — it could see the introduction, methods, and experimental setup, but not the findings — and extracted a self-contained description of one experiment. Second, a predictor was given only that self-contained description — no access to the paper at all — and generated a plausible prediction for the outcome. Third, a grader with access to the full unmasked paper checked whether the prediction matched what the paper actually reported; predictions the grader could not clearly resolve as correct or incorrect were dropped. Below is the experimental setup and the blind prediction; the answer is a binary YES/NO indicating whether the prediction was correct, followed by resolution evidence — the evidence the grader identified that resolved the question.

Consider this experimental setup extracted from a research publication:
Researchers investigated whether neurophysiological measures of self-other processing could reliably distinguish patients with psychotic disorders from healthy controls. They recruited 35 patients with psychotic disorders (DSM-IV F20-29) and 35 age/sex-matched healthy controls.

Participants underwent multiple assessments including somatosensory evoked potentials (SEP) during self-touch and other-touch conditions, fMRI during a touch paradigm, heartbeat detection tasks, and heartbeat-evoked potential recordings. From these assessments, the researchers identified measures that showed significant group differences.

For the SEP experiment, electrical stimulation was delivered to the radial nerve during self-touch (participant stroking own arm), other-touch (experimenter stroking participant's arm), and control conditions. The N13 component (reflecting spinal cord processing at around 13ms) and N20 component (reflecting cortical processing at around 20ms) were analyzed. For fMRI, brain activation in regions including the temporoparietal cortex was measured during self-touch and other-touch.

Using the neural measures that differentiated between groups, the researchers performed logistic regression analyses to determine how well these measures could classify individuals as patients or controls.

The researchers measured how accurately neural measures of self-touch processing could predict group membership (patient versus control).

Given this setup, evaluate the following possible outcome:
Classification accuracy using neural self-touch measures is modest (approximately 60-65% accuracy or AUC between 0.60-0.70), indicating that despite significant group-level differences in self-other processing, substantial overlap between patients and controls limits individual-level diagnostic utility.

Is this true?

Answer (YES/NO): NO